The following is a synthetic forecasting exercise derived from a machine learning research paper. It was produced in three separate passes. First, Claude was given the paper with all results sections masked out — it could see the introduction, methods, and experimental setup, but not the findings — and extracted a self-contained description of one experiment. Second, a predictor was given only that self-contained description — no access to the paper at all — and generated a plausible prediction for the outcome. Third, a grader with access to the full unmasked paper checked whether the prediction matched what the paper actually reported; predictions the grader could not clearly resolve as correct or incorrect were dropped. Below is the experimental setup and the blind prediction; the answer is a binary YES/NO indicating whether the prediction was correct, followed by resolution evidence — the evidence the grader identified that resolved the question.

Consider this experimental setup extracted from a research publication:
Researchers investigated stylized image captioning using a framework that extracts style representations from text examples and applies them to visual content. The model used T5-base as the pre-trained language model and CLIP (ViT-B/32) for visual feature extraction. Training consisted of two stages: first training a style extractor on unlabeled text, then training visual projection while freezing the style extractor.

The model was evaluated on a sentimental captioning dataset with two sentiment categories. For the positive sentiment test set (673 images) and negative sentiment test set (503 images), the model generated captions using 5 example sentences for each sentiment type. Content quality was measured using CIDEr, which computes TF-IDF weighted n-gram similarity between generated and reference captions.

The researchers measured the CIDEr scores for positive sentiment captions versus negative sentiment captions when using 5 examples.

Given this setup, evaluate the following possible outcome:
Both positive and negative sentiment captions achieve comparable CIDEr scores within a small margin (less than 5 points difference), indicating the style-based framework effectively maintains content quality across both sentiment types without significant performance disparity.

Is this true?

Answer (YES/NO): NO